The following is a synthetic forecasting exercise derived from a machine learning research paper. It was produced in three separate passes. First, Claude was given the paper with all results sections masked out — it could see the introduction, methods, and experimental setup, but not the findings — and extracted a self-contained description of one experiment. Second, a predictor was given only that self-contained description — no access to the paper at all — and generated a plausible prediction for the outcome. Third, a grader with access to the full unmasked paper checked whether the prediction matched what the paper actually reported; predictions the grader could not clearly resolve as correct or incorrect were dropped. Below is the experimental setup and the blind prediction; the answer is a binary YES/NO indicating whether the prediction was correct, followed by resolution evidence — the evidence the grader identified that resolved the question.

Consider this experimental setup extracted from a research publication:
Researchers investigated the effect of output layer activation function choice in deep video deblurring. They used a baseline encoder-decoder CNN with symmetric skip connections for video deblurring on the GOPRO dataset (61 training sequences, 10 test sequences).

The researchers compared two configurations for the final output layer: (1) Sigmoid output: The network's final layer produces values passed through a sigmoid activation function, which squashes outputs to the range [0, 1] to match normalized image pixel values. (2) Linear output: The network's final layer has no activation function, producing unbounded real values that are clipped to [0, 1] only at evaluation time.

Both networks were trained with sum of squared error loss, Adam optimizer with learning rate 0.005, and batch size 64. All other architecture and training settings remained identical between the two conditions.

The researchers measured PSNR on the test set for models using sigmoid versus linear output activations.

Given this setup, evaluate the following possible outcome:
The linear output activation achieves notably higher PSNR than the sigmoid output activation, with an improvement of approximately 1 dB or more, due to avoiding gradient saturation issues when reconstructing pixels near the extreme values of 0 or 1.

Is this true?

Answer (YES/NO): YES